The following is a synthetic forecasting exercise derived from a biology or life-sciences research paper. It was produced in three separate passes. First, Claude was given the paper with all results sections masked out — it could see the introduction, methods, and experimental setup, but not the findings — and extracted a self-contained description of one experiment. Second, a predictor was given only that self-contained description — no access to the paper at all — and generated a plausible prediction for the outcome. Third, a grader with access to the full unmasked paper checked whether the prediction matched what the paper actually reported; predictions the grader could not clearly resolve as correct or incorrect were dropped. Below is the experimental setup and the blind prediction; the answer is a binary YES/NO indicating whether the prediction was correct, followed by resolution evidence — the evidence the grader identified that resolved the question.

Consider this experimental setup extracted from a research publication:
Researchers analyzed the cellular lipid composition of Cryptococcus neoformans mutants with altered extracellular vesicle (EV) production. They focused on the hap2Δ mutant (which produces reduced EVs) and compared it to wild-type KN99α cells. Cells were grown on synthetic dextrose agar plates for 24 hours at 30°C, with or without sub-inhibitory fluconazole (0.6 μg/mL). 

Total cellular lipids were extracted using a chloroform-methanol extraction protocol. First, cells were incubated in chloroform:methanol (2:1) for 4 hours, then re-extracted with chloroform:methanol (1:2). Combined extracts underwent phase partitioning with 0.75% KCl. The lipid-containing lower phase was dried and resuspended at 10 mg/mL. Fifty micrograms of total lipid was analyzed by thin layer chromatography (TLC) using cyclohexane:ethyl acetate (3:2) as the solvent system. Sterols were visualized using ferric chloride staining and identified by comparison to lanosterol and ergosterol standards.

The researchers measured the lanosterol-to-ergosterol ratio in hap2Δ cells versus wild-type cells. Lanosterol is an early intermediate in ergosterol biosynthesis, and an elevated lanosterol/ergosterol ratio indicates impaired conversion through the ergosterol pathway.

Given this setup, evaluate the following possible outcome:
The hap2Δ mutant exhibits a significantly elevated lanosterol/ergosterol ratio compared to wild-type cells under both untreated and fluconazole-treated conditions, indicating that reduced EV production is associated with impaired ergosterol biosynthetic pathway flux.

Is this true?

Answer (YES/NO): NO